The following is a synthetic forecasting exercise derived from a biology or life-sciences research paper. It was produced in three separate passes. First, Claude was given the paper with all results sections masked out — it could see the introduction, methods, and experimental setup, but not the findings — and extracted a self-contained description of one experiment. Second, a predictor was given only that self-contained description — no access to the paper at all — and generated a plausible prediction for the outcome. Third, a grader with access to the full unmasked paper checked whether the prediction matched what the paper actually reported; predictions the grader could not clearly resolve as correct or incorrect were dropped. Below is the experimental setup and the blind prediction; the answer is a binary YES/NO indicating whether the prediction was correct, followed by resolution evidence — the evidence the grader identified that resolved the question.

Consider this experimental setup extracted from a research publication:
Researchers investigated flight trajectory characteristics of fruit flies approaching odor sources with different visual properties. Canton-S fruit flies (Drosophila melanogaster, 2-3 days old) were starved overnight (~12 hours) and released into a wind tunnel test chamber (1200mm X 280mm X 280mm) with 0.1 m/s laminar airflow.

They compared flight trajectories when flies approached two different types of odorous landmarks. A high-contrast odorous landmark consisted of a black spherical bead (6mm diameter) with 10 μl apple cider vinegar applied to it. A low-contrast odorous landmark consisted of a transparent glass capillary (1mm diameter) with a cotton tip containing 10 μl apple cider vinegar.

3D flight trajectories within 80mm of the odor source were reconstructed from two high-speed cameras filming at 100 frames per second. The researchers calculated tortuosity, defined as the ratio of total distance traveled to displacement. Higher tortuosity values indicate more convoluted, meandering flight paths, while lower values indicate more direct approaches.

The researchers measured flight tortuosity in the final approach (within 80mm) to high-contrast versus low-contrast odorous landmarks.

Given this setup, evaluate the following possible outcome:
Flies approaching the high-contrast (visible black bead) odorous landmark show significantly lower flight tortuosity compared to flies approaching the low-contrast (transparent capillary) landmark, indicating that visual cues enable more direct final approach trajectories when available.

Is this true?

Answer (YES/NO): NO